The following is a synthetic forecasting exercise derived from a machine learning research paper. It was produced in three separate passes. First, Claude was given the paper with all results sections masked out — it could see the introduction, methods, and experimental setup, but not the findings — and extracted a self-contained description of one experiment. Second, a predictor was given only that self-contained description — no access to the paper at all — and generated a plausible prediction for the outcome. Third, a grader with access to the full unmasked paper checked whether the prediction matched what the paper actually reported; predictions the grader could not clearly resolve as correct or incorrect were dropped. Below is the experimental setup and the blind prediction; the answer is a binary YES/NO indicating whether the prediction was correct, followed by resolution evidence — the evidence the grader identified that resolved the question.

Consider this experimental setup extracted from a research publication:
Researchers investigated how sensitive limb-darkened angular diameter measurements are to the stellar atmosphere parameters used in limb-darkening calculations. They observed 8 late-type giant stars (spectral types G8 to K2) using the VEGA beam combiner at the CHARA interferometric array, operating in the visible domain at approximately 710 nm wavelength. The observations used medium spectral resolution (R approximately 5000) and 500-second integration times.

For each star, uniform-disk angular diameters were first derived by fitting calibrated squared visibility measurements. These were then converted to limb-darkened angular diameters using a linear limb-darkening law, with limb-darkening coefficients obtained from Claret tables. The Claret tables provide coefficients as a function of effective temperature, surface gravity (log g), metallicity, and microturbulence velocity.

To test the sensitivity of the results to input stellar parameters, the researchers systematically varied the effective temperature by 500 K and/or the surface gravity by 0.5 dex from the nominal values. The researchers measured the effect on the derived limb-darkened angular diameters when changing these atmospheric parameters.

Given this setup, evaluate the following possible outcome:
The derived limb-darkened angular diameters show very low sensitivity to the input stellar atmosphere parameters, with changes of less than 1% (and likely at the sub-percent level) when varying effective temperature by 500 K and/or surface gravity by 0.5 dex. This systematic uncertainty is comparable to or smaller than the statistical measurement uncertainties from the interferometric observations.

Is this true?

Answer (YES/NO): NO